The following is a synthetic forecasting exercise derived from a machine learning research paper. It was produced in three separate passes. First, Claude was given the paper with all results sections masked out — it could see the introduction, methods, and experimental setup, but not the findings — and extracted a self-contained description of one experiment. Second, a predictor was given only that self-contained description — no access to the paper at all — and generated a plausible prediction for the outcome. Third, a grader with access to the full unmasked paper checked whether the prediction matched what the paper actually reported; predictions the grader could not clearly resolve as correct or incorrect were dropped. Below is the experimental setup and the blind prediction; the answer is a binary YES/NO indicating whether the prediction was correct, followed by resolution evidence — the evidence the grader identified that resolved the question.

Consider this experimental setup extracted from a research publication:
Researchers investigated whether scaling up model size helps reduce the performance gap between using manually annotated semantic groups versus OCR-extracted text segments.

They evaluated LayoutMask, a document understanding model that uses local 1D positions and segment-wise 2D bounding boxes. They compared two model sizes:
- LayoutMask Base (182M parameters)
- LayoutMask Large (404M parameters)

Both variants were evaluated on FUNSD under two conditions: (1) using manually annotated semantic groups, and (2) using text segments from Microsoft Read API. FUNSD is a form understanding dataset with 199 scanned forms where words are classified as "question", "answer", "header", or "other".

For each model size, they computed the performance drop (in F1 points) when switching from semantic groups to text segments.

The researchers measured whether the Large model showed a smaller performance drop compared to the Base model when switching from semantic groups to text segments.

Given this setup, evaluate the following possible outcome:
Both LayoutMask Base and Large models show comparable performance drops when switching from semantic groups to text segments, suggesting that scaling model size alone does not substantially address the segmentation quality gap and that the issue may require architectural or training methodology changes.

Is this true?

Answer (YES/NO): NO